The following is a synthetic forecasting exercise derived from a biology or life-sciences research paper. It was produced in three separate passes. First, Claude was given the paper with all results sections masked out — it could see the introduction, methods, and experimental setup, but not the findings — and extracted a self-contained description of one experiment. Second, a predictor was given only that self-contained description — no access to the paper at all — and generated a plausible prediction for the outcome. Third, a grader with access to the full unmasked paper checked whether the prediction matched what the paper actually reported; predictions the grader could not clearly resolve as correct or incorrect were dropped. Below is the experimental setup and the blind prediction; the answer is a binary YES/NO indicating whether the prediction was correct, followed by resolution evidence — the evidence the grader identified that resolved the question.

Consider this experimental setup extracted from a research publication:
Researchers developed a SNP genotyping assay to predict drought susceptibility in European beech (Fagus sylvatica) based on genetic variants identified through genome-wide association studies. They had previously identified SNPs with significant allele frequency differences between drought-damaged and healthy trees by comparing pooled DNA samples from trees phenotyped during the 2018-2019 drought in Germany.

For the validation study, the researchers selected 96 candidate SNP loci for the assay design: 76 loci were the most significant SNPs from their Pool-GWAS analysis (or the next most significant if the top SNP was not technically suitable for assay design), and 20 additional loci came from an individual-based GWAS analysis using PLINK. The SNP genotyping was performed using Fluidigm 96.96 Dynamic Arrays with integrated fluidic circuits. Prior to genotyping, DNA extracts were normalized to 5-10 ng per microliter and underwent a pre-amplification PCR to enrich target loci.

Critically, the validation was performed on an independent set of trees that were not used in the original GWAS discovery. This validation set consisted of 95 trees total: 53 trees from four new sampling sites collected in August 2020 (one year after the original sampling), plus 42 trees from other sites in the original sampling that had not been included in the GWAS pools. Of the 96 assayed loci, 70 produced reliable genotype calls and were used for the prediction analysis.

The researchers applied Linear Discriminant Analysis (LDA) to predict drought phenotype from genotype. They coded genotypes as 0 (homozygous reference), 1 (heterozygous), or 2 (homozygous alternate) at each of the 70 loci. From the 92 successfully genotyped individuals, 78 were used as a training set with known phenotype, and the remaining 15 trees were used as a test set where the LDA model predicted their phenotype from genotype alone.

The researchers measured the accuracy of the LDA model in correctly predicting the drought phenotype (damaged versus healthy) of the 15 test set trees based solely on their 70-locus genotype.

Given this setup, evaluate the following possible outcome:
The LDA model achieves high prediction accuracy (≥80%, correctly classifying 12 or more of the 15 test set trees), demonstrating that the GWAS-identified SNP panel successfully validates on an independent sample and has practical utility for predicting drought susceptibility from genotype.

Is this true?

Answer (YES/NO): YES